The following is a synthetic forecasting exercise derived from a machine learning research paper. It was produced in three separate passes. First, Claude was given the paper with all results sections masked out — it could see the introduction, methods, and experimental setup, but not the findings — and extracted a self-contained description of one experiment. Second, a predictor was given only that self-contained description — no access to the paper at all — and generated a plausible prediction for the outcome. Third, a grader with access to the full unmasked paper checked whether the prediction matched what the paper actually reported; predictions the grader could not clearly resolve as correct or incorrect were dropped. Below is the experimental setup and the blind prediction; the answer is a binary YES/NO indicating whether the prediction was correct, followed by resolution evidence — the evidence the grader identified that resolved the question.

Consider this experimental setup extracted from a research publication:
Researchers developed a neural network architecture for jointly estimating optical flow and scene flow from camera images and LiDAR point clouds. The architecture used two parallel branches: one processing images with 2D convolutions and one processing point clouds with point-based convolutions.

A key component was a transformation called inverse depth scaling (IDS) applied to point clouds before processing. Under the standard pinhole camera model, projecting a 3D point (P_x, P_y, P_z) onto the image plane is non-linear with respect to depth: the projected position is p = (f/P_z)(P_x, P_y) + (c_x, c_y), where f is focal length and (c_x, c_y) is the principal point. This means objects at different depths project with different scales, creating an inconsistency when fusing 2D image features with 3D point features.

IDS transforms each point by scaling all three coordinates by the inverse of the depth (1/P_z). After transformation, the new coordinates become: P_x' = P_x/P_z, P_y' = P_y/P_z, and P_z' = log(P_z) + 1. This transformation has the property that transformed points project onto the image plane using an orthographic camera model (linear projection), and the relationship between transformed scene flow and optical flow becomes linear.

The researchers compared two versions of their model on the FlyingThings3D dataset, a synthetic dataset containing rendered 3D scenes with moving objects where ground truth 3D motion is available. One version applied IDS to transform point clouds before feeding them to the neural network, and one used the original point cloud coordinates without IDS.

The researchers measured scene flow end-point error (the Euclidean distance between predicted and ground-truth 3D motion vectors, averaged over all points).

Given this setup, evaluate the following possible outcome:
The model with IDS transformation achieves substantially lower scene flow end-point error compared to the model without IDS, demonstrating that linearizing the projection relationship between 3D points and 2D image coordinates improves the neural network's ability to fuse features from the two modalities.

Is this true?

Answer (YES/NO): YES